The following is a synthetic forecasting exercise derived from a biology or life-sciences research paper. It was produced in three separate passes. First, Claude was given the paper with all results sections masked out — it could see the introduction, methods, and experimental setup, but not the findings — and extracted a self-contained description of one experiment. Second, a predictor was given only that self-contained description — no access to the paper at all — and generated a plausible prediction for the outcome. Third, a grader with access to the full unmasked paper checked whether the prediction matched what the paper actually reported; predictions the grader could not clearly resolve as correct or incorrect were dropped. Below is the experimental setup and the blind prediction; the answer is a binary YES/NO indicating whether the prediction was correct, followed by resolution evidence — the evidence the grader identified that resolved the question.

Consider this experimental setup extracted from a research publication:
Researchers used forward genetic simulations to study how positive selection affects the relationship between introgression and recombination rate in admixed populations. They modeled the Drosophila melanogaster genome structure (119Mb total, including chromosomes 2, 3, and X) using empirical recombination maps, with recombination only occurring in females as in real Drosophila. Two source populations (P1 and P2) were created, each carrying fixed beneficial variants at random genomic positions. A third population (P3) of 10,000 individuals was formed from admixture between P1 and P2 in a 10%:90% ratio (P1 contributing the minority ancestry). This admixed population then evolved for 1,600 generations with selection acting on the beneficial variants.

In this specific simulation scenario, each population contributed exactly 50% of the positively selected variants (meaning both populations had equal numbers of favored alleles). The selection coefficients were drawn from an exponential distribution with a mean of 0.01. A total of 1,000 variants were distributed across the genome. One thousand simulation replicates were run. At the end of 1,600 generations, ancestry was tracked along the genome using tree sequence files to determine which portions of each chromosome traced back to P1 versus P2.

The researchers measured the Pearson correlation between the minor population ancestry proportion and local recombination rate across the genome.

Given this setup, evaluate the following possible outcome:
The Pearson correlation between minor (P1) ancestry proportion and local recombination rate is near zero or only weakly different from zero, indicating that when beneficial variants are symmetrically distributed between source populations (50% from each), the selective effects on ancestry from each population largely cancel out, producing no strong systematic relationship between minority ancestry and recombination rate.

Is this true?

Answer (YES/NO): NO